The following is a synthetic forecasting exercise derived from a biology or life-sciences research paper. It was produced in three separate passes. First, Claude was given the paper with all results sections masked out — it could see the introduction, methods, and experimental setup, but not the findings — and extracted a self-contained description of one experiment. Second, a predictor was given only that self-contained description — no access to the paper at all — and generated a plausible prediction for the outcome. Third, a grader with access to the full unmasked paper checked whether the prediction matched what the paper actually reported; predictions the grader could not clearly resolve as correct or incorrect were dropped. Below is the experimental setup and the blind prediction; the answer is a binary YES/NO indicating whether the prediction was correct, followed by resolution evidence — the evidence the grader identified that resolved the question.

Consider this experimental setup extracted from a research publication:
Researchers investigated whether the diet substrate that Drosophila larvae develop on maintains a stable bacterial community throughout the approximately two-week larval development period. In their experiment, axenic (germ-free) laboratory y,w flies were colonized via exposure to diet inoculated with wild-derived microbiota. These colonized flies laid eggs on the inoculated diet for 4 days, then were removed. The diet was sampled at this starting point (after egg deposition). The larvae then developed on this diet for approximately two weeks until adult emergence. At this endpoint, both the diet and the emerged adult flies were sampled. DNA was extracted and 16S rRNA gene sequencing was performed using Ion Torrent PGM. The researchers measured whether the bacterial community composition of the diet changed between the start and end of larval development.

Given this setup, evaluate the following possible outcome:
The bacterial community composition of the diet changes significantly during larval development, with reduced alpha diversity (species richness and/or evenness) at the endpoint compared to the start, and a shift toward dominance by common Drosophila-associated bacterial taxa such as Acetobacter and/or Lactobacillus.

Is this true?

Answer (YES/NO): NO